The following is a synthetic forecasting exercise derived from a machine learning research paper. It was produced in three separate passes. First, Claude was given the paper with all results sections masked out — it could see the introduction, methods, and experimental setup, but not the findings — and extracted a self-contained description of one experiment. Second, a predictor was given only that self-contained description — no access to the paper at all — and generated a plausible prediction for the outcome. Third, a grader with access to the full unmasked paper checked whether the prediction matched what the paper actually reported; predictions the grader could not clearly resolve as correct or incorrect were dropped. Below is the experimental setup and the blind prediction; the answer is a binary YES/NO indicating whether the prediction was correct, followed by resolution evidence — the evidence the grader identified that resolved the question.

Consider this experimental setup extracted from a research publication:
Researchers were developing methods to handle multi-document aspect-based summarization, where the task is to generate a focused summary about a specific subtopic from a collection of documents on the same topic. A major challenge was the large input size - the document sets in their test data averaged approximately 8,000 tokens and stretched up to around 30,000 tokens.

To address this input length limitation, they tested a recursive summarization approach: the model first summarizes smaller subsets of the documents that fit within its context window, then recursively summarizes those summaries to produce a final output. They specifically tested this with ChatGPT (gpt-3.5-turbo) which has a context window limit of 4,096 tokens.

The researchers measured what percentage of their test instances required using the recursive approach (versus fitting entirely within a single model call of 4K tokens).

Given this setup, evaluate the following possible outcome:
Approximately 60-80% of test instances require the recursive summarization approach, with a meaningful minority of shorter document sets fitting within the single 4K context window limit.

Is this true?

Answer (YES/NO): YES